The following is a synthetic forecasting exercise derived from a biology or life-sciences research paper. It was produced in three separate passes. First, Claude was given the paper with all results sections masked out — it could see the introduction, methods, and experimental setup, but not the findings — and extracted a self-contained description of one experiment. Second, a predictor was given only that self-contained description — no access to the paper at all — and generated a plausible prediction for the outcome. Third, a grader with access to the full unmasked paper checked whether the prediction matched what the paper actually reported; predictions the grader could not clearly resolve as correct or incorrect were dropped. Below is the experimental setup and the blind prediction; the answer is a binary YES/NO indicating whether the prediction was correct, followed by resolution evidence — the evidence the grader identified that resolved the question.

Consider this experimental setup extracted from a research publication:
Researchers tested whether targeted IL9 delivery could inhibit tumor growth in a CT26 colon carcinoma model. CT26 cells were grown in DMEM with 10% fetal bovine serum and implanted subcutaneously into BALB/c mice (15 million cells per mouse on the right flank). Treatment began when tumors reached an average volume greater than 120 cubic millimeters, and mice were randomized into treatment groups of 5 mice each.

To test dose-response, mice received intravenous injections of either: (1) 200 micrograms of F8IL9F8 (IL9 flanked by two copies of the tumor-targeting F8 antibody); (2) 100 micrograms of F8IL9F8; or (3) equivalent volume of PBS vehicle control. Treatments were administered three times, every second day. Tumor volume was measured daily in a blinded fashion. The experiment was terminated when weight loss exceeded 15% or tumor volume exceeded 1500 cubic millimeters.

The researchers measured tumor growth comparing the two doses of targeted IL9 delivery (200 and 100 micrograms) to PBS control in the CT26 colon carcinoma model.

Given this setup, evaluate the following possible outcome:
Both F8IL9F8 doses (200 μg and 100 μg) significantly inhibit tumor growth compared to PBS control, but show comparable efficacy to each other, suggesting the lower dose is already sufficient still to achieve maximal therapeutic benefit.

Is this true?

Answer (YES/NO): NO